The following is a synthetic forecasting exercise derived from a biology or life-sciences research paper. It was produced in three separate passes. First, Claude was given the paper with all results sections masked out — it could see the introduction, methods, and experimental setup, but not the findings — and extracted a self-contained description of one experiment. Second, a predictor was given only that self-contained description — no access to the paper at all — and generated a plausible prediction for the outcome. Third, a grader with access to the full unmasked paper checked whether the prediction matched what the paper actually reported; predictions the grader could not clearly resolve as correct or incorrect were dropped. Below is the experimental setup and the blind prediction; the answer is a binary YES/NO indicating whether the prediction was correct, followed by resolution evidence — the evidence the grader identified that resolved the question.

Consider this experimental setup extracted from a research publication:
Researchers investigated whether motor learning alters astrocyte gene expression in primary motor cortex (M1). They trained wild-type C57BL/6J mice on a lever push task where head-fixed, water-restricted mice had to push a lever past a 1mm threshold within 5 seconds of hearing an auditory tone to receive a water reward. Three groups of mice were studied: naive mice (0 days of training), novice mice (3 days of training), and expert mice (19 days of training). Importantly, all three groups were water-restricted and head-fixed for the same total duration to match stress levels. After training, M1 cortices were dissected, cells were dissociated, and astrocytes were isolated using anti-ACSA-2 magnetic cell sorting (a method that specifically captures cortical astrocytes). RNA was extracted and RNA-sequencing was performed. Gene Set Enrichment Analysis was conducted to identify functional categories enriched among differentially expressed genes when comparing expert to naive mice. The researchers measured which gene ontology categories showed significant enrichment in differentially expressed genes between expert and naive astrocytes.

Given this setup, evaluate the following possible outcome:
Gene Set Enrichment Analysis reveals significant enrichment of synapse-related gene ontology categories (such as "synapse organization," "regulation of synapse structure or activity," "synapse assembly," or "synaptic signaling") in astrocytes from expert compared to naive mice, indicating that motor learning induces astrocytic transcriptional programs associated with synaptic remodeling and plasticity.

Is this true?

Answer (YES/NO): NO